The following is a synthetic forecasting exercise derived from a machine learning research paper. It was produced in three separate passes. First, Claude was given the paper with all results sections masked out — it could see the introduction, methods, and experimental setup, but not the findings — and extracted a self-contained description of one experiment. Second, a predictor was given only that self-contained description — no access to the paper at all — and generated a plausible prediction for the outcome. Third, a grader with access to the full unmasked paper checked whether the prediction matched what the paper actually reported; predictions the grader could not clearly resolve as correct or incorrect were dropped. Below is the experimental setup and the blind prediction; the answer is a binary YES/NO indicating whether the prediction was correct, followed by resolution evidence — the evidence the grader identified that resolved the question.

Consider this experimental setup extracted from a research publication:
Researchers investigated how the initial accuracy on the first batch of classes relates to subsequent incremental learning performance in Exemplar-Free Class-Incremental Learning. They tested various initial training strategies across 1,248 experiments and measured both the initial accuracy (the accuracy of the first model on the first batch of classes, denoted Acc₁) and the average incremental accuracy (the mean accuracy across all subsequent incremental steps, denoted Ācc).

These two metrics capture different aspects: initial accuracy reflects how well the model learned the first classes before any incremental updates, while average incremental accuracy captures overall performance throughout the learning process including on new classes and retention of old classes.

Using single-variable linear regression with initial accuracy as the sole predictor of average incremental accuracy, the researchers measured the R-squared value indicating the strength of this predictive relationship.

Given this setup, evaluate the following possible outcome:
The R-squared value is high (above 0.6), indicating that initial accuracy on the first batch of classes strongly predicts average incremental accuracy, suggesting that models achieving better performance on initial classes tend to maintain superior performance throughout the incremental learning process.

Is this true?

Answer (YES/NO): YES